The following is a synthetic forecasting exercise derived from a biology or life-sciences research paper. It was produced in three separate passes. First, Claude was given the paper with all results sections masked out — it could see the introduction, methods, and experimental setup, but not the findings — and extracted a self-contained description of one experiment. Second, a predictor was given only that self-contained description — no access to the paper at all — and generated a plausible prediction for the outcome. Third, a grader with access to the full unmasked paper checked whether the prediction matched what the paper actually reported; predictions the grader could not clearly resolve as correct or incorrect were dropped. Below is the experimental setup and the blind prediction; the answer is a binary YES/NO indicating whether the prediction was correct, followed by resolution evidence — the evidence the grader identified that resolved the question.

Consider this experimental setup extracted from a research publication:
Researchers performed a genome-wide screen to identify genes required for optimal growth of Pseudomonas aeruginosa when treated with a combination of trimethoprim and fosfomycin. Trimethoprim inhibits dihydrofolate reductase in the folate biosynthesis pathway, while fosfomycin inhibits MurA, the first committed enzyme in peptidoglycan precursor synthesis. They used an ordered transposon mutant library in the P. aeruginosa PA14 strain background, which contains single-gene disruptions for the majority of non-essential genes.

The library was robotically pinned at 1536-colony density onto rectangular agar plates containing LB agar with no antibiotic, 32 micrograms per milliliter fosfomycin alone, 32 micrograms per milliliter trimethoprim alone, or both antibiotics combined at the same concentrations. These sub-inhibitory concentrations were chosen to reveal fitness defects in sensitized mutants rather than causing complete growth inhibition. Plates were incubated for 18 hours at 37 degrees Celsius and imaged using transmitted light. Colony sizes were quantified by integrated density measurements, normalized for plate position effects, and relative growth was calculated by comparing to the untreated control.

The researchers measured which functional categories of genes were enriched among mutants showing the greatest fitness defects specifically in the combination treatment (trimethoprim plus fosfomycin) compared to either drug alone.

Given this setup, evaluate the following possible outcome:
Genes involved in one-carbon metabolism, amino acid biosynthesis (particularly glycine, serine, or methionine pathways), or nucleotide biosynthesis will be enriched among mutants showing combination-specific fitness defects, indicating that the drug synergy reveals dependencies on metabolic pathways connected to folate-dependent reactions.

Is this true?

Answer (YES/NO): YES